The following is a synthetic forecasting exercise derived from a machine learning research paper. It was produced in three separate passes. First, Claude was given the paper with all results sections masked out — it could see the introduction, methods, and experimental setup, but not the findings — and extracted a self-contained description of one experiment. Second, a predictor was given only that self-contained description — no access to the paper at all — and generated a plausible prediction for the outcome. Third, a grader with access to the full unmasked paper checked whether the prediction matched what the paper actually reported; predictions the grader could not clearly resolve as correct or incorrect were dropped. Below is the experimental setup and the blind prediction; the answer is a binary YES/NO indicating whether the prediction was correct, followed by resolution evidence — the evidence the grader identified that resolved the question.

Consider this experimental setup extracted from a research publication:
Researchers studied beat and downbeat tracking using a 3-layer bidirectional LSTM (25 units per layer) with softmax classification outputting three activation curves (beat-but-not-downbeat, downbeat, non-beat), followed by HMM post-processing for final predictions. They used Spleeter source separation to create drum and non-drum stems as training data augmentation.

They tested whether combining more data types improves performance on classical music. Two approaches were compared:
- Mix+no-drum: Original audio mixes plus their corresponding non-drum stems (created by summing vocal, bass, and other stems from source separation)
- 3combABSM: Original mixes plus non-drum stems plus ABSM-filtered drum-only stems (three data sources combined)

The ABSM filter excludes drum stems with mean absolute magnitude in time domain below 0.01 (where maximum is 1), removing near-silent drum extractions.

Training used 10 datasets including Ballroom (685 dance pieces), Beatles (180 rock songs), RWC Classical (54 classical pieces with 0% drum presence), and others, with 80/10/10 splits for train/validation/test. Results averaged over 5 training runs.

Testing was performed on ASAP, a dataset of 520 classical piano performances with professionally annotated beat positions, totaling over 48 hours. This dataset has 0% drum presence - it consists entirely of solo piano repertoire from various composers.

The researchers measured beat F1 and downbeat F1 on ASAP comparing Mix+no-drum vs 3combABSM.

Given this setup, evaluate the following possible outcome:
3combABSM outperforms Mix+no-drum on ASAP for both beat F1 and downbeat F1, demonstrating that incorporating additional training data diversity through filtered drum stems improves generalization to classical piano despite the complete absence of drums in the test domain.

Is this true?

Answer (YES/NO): NO